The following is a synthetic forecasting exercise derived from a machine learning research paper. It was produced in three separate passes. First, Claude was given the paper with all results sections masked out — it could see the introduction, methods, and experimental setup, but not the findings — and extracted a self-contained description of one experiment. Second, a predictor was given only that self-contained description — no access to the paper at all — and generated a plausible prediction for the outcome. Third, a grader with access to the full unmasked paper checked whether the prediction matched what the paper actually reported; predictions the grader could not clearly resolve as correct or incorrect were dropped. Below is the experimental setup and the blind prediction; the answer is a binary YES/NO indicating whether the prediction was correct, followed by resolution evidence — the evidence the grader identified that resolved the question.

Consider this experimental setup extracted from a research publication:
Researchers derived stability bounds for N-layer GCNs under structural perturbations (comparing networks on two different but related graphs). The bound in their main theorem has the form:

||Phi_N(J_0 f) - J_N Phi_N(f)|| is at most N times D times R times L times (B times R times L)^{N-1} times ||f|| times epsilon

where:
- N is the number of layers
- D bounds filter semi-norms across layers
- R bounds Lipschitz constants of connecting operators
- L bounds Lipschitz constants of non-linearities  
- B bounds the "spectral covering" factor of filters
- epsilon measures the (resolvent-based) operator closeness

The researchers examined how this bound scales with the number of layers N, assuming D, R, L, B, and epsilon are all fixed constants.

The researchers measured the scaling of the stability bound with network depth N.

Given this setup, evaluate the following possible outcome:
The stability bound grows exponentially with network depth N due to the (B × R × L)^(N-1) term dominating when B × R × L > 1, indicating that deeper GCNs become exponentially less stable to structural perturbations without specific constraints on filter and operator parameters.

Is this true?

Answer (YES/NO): YES